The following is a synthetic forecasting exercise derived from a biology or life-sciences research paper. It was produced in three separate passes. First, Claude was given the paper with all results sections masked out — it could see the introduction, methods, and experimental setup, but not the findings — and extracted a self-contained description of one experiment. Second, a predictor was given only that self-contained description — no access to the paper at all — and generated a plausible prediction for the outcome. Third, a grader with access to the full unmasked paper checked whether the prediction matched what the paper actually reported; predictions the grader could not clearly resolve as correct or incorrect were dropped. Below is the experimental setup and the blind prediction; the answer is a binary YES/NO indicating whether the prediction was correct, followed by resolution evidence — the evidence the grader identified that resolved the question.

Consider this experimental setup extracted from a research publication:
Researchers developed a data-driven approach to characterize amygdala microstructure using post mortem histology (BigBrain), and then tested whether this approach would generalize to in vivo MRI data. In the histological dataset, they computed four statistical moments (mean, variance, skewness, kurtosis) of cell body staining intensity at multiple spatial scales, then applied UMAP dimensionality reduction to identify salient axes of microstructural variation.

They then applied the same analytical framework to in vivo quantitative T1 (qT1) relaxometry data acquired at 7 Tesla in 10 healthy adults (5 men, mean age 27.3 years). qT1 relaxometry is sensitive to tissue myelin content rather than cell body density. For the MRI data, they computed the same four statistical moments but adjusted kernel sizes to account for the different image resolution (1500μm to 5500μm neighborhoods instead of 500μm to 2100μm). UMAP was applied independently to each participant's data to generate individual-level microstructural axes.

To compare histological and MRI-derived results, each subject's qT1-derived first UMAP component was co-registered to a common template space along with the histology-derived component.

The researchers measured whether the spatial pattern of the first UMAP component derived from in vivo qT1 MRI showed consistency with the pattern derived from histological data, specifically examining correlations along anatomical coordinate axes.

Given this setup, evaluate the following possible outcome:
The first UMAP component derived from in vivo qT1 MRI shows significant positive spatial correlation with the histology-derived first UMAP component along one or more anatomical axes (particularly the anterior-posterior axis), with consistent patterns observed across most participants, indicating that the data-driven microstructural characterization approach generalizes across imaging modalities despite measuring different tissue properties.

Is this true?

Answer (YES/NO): NO